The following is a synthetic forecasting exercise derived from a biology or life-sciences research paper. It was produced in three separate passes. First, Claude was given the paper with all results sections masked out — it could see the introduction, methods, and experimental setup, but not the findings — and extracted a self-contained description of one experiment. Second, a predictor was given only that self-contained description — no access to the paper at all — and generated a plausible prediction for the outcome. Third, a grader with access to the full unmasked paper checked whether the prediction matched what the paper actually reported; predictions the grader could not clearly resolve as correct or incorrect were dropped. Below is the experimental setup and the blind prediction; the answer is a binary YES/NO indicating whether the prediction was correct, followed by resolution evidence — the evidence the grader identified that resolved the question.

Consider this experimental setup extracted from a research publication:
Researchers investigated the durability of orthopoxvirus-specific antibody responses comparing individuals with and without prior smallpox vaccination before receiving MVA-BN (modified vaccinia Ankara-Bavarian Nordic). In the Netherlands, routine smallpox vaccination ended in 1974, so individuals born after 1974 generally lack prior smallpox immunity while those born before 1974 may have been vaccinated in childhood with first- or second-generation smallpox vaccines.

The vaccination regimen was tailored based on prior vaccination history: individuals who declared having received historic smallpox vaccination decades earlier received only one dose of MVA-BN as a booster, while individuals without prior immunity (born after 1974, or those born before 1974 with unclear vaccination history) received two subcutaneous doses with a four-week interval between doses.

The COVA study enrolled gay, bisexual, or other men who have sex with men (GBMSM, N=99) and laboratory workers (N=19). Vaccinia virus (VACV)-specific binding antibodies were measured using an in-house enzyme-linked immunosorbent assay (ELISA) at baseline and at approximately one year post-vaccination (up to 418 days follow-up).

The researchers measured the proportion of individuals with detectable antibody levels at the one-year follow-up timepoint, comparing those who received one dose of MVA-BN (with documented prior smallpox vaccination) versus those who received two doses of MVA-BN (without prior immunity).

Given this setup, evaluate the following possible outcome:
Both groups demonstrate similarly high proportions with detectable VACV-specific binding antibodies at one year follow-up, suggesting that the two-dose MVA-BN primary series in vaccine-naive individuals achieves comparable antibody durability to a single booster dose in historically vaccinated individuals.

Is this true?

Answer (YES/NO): NO